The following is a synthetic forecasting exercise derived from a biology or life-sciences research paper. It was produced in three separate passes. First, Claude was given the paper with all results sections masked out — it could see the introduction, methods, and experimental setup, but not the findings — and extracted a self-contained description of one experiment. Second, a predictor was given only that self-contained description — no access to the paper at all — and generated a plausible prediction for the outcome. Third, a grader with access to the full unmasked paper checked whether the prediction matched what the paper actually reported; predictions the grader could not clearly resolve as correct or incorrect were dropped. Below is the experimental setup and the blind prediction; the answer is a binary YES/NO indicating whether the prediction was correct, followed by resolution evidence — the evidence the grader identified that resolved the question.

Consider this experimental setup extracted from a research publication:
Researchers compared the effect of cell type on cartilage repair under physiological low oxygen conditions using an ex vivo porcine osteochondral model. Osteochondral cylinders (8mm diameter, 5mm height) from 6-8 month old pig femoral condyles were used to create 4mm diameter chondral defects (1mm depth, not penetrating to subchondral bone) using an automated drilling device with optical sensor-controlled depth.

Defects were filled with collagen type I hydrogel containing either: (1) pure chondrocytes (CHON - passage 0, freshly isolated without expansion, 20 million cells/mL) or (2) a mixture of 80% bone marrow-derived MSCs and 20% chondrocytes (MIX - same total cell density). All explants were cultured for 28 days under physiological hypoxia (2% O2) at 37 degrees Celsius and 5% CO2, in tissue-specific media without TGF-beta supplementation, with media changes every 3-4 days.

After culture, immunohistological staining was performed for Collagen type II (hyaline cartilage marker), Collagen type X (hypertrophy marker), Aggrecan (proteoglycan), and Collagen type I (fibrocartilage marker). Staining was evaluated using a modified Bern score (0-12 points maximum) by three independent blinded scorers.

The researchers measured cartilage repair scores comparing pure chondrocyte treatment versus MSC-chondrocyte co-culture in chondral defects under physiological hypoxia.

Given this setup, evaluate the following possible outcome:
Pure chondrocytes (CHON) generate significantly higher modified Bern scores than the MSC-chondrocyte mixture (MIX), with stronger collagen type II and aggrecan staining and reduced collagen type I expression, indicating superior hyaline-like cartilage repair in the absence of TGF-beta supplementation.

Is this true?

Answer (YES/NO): NO